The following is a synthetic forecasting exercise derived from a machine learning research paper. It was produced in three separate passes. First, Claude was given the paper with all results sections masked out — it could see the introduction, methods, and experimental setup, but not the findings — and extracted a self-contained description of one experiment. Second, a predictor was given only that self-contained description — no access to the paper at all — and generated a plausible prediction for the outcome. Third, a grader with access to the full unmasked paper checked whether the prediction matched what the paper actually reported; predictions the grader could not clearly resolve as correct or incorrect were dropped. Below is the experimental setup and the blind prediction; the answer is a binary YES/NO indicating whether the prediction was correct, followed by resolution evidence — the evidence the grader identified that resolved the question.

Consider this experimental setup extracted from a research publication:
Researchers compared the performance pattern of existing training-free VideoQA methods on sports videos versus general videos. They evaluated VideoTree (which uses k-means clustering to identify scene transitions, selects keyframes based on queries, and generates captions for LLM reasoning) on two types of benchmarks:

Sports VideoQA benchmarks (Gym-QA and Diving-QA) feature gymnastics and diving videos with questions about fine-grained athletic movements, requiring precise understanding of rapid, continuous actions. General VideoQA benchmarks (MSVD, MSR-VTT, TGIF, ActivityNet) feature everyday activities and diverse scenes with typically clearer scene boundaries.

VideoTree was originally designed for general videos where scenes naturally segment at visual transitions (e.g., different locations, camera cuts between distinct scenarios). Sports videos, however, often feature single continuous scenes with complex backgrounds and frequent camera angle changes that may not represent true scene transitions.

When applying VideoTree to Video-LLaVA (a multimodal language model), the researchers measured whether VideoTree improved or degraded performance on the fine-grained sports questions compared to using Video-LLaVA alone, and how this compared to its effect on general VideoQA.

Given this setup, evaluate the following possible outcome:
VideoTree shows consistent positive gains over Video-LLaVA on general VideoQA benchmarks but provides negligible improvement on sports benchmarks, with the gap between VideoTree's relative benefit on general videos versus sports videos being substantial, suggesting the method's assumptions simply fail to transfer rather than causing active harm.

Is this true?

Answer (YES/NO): NO